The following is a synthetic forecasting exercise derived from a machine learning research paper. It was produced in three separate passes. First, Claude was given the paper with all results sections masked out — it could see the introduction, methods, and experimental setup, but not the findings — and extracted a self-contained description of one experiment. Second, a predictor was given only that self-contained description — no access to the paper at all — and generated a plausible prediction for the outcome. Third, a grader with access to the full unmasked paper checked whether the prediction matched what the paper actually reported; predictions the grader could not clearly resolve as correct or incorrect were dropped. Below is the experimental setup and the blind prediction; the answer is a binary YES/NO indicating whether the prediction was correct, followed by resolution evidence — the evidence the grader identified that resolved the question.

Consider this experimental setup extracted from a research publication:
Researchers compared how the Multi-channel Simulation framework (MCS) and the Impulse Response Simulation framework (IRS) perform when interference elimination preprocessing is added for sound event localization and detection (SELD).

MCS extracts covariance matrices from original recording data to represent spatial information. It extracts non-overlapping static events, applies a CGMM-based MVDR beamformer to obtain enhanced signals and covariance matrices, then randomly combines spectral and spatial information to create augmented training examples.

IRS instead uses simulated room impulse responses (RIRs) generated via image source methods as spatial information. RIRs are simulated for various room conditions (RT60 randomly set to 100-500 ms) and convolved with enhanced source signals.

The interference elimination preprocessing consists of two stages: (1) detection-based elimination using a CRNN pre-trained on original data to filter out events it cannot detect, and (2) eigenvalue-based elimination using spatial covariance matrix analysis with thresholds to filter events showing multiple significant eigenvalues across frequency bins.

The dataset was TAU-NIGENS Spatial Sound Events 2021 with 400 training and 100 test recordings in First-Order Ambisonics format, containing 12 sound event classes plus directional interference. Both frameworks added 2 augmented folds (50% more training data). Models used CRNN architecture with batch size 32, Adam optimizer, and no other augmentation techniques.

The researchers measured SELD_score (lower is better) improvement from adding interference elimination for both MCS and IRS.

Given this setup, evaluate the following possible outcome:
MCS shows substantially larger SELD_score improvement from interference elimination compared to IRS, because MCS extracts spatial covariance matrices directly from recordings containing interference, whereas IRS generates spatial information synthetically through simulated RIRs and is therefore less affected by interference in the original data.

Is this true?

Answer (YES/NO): NO